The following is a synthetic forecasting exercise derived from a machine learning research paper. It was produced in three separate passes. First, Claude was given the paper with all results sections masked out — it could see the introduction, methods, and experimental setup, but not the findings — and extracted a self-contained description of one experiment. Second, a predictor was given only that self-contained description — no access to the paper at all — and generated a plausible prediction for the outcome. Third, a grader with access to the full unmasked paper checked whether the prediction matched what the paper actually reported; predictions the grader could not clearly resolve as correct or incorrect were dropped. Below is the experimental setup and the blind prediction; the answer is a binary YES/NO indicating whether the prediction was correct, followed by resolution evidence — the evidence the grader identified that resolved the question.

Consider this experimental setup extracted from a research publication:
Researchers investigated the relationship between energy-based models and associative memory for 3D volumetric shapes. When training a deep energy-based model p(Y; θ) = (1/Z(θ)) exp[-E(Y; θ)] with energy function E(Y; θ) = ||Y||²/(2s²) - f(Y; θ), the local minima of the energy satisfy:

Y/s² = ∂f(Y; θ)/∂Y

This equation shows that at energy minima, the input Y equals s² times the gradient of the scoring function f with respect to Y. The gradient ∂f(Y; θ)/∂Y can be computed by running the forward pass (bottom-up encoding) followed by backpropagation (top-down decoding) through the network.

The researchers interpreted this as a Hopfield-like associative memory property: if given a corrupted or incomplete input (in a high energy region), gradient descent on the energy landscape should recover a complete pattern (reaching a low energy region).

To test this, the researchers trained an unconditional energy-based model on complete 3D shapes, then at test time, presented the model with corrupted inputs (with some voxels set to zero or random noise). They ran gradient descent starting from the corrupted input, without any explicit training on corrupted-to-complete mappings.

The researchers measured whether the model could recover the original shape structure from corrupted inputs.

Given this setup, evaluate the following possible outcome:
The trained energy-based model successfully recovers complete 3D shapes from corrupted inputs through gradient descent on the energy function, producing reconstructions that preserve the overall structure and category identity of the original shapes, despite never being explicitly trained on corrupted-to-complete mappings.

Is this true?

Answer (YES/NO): NO